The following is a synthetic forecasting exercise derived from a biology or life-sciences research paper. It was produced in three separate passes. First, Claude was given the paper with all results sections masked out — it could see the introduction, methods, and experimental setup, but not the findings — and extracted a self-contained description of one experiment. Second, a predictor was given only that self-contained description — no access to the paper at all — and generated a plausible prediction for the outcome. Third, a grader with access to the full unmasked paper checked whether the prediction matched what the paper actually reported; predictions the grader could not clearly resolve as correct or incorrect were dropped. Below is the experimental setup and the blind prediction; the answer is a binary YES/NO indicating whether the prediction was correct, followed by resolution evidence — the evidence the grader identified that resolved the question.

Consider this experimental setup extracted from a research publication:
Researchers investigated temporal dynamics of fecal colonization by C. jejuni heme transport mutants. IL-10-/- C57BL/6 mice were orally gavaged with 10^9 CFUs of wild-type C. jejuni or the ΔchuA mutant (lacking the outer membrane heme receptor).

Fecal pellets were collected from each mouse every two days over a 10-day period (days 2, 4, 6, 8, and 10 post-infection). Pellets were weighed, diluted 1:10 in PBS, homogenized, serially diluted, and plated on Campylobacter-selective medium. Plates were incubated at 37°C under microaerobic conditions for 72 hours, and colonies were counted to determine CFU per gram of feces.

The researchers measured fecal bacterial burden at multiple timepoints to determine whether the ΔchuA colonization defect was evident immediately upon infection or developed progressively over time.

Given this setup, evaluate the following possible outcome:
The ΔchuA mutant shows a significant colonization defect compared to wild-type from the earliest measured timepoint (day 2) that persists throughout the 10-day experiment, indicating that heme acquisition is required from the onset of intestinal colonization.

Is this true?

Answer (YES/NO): YES